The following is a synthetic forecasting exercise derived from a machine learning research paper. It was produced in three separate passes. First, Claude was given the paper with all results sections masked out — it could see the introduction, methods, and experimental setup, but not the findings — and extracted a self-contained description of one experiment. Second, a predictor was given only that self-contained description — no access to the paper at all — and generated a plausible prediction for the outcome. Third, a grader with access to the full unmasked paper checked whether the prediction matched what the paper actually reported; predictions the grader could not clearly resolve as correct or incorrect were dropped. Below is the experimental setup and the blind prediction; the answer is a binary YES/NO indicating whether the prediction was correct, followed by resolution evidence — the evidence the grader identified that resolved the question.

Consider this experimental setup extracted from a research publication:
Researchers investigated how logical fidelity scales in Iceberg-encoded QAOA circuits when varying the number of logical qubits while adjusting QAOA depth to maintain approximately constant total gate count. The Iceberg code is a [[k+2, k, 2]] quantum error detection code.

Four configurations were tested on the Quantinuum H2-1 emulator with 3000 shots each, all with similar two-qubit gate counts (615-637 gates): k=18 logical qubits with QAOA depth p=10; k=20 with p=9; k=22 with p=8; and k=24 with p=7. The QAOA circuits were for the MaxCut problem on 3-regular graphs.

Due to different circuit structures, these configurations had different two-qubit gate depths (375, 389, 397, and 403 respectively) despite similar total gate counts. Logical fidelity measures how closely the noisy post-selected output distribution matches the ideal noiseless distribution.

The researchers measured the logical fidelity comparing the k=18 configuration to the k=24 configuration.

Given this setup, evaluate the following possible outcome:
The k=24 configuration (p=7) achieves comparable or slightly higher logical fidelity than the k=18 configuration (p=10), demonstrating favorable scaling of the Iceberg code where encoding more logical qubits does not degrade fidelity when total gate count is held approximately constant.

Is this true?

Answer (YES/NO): NO